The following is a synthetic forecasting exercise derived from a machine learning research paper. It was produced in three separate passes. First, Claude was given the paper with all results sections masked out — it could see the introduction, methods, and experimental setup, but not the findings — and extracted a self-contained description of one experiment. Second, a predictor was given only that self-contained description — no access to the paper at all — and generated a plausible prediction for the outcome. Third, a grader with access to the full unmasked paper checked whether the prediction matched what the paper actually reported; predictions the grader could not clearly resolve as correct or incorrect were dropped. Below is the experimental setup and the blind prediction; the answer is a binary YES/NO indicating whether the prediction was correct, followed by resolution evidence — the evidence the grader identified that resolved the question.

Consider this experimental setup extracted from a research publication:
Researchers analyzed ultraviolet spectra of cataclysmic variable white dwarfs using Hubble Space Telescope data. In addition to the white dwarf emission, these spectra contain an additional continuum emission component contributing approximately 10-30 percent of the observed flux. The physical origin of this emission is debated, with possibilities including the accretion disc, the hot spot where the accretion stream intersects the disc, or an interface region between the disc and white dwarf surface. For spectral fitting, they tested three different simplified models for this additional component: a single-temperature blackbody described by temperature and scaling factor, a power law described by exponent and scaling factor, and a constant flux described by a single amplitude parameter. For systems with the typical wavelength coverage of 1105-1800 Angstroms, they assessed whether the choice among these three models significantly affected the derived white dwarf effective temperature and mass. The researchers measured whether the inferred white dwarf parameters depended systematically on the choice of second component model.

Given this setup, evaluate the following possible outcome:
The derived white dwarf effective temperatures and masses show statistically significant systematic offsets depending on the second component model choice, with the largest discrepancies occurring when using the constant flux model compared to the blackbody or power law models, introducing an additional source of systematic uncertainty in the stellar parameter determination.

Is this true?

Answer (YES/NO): NO